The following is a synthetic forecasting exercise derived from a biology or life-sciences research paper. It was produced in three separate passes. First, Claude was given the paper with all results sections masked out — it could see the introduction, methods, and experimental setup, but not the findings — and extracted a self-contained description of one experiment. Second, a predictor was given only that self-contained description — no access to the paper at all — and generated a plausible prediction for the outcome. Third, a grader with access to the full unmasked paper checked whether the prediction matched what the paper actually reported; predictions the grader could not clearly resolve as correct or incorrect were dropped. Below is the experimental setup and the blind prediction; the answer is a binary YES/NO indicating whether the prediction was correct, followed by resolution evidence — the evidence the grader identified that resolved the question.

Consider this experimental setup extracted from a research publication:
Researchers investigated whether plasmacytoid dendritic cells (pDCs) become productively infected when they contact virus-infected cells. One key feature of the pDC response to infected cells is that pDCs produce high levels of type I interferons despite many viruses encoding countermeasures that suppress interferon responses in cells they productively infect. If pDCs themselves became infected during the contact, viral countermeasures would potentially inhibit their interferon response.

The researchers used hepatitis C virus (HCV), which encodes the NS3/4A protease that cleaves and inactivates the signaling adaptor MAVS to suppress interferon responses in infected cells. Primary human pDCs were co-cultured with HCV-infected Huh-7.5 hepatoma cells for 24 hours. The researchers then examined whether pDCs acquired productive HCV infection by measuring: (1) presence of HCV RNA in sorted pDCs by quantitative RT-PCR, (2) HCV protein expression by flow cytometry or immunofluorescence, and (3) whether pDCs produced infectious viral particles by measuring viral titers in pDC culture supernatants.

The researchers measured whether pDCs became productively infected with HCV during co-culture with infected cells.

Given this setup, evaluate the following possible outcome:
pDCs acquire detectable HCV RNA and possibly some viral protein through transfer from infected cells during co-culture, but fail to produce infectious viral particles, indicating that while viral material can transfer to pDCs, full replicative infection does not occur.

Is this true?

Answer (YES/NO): YES